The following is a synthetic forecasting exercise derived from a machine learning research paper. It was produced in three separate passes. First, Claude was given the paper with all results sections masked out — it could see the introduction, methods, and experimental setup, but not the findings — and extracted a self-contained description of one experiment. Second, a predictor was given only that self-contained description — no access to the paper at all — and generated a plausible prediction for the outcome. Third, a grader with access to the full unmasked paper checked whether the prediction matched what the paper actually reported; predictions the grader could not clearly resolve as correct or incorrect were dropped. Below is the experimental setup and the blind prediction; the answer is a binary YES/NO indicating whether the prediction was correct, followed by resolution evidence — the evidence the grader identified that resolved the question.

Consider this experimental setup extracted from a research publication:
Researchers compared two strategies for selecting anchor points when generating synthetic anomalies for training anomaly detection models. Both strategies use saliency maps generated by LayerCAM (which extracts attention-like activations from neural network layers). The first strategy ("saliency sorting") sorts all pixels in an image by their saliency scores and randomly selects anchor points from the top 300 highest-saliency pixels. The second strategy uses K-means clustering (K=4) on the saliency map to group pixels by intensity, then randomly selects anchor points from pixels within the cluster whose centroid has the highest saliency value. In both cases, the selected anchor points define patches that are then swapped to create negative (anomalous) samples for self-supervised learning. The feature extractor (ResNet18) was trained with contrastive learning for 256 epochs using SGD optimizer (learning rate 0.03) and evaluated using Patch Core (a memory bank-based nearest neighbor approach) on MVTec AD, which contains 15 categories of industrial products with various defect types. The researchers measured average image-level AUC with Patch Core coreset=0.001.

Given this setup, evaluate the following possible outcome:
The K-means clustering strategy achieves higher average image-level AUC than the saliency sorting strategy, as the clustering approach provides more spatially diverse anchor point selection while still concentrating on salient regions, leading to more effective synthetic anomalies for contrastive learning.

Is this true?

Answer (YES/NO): YES